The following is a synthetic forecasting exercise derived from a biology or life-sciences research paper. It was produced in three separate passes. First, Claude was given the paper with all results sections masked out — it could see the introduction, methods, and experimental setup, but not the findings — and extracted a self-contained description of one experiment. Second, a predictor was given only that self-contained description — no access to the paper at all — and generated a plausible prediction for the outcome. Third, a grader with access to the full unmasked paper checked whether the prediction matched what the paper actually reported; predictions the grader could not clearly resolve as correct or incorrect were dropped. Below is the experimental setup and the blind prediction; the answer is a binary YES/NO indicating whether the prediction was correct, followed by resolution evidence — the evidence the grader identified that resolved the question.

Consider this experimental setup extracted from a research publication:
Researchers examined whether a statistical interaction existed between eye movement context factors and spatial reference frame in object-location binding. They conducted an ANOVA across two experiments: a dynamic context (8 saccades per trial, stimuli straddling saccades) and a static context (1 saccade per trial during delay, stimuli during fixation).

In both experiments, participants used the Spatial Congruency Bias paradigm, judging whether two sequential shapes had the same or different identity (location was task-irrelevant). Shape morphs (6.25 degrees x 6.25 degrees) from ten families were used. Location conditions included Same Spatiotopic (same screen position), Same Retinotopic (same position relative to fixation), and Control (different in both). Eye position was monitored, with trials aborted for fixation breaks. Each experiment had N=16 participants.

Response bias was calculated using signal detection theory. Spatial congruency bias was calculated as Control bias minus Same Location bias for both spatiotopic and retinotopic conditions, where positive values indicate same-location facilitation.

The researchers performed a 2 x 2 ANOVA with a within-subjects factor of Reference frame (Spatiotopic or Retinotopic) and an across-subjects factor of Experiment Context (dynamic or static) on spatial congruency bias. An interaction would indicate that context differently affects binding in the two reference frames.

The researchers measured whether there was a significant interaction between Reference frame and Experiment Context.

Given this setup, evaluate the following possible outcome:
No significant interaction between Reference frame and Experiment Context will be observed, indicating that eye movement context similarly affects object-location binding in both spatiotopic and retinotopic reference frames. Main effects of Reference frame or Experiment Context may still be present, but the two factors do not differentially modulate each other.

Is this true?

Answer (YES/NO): NO